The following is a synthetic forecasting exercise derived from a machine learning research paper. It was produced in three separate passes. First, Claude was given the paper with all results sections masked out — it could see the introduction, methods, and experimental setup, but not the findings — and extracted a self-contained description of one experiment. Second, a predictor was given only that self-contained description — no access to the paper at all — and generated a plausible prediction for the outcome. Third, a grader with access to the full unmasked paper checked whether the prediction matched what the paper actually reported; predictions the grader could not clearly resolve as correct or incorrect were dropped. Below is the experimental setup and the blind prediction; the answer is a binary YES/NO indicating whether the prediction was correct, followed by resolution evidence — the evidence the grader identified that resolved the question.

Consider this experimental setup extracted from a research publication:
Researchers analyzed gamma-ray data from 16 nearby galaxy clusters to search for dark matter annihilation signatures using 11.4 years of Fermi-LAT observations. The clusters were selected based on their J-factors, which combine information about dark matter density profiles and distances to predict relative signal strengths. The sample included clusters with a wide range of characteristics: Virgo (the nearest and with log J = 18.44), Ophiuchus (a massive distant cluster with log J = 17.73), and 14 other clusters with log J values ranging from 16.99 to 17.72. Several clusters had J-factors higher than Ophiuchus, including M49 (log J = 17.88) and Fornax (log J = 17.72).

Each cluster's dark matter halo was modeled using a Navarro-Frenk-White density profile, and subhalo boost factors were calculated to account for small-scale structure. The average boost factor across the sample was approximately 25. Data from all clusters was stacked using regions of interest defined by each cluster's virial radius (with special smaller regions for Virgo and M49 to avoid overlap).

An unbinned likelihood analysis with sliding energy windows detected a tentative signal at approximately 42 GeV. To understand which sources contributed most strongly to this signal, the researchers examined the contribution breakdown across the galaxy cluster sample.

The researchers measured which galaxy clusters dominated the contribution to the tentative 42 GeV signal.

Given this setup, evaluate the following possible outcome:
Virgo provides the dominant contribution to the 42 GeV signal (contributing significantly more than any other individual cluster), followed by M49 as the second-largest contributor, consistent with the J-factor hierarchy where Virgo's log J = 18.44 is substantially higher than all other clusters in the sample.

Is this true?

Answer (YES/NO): NO